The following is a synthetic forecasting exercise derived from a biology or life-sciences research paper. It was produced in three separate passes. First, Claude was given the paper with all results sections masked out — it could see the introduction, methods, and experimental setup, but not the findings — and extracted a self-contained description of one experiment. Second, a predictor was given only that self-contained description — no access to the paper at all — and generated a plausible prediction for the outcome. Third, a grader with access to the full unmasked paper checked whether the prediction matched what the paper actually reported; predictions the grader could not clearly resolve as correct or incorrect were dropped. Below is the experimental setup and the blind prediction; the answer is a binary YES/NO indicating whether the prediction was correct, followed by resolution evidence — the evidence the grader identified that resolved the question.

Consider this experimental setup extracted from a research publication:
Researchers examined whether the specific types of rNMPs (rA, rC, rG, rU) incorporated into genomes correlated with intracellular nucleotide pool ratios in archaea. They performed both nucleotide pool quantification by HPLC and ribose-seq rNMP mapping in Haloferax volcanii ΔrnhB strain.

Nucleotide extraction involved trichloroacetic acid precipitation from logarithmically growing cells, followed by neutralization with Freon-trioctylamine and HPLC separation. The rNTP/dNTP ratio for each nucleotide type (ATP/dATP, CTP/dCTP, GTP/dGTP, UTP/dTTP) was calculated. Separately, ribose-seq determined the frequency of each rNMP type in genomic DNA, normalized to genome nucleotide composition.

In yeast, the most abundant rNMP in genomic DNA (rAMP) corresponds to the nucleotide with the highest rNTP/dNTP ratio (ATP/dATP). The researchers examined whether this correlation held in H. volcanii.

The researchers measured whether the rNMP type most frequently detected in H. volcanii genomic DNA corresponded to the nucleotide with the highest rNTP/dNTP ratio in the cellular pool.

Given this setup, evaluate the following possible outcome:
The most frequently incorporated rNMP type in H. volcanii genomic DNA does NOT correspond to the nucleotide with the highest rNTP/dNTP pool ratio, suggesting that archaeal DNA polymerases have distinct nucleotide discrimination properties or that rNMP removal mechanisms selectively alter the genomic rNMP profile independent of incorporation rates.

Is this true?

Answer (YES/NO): YES